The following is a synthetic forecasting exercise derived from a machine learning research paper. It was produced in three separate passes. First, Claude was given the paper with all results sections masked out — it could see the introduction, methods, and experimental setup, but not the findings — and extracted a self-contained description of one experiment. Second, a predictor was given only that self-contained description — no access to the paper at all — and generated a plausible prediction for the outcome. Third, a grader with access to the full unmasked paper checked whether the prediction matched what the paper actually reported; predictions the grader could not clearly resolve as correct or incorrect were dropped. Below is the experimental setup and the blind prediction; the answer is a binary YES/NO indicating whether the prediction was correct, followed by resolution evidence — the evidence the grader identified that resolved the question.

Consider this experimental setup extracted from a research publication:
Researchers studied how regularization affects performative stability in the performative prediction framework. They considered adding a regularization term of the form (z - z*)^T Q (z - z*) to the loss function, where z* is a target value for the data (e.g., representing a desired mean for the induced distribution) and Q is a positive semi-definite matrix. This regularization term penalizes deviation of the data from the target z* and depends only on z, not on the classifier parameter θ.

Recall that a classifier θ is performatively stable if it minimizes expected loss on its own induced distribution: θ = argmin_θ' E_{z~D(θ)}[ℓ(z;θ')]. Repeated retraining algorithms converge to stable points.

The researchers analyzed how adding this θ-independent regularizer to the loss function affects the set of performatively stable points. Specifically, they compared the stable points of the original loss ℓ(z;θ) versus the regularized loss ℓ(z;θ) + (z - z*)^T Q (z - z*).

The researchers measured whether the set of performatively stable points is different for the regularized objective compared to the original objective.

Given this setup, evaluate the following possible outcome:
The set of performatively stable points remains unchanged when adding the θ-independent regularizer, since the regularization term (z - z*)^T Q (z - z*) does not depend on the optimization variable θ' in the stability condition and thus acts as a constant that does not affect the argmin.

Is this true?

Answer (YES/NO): YES